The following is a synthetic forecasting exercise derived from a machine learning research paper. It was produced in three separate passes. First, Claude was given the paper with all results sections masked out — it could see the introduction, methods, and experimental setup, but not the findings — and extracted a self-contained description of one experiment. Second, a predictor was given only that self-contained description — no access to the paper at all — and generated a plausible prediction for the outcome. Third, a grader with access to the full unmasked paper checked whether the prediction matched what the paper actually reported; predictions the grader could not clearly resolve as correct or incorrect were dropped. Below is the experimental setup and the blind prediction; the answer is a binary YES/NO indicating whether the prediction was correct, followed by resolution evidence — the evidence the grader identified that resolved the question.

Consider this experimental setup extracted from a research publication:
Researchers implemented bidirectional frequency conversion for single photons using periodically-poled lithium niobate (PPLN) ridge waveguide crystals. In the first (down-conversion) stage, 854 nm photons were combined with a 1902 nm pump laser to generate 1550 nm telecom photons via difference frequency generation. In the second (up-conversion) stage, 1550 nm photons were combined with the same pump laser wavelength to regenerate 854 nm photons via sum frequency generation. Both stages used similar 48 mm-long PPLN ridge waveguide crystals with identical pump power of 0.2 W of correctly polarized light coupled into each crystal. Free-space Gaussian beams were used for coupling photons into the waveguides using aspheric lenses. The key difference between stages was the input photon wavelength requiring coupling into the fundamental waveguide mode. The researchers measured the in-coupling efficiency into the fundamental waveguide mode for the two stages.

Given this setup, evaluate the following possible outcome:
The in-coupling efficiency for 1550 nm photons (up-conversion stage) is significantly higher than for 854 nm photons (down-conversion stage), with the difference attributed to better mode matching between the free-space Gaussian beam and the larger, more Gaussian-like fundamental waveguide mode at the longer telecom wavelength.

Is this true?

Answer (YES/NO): YES